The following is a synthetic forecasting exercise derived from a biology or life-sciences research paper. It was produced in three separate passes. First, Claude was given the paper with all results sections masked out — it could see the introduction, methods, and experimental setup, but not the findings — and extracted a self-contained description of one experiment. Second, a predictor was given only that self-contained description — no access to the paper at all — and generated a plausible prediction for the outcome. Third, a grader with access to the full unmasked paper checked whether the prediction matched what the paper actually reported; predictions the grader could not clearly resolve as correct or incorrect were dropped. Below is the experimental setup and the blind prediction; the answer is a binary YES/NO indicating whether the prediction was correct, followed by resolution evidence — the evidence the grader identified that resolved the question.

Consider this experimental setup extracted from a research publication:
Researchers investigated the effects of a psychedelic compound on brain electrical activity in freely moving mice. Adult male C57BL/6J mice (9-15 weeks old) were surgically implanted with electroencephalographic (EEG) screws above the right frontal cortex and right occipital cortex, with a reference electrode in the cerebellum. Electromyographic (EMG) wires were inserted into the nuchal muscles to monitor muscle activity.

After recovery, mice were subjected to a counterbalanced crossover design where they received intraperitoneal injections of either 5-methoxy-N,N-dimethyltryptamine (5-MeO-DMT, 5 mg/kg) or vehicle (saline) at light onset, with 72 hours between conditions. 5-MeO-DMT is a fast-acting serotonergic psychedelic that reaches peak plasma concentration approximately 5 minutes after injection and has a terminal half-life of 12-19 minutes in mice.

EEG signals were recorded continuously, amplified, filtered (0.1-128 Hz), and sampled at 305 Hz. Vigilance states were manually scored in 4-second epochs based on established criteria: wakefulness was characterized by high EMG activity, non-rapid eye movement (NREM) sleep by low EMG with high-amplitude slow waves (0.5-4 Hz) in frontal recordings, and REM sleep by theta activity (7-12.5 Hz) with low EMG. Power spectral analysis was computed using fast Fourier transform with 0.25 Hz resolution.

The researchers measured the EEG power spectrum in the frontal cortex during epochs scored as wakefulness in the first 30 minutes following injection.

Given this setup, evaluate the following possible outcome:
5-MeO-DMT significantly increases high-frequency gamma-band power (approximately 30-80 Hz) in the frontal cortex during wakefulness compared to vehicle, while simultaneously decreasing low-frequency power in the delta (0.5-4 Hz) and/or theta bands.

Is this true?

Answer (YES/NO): NO